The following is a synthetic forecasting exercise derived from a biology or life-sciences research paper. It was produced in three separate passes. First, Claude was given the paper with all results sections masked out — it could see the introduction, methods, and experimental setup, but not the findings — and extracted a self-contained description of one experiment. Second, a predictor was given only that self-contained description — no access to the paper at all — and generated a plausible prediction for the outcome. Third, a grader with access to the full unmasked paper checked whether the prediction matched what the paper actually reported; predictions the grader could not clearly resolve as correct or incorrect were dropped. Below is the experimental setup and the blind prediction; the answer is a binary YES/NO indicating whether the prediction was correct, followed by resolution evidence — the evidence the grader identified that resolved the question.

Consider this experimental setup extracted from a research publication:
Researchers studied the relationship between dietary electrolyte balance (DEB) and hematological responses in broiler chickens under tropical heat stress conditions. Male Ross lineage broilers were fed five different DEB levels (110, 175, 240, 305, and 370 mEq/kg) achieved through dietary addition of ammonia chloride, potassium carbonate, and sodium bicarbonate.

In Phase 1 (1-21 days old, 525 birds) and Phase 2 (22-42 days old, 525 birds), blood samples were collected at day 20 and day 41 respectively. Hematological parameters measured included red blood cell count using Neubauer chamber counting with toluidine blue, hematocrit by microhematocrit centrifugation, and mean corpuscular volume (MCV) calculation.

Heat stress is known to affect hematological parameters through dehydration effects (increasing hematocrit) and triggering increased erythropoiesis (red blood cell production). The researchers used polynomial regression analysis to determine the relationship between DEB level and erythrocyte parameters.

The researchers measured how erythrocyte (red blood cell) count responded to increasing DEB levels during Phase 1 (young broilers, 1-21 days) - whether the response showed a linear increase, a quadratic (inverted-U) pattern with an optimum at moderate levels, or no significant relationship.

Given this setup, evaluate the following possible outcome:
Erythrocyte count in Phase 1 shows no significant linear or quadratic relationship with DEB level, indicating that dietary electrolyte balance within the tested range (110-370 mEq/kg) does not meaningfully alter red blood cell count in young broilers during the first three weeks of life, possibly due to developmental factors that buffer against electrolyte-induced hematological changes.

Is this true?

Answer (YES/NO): NO